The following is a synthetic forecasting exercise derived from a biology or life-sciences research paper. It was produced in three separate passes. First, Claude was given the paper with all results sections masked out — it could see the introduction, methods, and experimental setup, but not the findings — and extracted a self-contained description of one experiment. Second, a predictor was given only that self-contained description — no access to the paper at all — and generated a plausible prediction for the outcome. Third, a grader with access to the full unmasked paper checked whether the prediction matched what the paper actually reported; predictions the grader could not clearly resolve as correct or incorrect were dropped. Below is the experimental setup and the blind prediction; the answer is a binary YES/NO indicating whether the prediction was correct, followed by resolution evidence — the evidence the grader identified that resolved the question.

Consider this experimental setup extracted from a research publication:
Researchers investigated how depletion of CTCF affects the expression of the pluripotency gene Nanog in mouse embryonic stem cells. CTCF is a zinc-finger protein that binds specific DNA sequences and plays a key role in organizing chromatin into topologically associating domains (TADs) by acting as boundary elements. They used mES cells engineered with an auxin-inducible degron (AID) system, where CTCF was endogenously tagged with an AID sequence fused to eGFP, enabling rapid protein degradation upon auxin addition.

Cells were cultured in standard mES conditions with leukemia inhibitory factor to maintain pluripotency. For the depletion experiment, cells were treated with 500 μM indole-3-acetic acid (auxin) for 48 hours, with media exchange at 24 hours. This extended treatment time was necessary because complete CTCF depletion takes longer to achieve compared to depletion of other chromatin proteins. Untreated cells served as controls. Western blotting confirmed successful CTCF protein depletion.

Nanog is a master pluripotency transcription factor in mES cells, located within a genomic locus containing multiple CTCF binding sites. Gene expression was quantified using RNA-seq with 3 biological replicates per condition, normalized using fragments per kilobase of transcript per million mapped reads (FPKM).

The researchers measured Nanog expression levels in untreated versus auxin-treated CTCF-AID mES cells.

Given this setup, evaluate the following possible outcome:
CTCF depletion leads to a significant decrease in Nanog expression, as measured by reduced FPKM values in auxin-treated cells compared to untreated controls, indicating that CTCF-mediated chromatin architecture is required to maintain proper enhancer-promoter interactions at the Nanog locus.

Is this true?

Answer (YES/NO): NO